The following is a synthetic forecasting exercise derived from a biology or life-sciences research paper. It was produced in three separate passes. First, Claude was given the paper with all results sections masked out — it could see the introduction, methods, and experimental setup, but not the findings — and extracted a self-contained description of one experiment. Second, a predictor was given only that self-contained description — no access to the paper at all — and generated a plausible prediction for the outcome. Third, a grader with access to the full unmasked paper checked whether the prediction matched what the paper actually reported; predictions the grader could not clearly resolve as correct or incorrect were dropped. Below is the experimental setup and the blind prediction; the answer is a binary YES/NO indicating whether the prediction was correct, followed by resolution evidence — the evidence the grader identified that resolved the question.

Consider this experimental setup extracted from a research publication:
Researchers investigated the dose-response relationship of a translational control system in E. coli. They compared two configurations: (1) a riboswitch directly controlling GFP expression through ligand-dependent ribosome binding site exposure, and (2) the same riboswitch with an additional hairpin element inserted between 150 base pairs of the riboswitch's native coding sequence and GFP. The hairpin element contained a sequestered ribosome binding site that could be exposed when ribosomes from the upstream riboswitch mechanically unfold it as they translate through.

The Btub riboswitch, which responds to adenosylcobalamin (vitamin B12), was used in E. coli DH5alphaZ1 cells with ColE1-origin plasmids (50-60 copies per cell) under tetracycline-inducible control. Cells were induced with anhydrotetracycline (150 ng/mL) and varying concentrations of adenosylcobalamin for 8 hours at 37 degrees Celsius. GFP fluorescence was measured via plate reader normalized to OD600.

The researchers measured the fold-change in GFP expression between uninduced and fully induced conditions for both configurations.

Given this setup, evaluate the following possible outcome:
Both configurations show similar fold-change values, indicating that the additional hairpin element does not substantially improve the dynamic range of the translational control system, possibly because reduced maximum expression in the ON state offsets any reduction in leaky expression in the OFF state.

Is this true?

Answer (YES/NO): NO